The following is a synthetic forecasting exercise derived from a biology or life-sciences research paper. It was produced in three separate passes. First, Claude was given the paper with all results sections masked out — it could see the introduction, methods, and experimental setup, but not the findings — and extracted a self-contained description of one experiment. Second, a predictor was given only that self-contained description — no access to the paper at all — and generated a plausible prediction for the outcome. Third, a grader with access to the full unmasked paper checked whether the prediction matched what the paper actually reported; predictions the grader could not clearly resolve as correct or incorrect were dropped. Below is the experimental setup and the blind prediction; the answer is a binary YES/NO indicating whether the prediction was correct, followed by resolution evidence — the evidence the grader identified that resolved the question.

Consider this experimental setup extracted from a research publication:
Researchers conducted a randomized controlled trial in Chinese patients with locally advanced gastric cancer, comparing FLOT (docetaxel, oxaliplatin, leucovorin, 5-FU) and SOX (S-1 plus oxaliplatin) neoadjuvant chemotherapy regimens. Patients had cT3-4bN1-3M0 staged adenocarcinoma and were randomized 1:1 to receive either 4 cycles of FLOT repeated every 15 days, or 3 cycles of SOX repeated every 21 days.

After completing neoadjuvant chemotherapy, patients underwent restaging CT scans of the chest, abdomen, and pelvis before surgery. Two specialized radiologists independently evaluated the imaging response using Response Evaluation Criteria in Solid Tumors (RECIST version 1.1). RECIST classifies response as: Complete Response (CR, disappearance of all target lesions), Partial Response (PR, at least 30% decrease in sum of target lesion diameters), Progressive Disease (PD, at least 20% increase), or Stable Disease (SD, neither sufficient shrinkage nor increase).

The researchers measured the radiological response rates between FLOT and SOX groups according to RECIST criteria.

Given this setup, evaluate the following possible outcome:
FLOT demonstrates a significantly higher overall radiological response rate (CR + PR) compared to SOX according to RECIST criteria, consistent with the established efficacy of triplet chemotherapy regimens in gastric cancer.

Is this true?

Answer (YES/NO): NO